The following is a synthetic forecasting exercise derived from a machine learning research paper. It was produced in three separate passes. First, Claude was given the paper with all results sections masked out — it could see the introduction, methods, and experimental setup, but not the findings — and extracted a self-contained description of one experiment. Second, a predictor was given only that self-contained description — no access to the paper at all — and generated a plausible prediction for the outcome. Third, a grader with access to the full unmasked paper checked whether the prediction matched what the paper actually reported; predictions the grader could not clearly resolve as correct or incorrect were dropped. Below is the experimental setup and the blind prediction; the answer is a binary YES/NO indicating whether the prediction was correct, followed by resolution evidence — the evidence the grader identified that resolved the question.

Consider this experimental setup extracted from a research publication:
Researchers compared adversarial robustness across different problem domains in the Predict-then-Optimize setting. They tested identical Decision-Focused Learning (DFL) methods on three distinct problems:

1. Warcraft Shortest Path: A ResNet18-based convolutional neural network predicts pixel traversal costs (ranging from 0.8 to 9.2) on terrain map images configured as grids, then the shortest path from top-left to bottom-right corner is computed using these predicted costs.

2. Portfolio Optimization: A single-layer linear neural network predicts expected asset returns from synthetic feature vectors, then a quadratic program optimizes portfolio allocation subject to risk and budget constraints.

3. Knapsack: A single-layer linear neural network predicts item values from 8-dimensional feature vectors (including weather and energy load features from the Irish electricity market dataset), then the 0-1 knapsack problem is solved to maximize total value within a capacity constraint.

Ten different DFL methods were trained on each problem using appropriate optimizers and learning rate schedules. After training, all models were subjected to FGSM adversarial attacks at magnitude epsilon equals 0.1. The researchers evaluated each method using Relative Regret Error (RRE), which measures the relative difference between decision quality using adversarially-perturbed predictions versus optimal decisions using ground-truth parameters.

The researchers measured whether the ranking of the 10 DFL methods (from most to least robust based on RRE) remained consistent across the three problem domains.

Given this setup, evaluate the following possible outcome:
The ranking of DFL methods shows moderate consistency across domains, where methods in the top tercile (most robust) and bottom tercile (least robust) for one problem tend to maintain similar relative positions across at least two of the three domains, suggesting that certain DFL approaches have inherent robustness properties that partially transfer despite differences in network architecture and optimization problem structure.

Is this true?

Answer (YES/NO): YES